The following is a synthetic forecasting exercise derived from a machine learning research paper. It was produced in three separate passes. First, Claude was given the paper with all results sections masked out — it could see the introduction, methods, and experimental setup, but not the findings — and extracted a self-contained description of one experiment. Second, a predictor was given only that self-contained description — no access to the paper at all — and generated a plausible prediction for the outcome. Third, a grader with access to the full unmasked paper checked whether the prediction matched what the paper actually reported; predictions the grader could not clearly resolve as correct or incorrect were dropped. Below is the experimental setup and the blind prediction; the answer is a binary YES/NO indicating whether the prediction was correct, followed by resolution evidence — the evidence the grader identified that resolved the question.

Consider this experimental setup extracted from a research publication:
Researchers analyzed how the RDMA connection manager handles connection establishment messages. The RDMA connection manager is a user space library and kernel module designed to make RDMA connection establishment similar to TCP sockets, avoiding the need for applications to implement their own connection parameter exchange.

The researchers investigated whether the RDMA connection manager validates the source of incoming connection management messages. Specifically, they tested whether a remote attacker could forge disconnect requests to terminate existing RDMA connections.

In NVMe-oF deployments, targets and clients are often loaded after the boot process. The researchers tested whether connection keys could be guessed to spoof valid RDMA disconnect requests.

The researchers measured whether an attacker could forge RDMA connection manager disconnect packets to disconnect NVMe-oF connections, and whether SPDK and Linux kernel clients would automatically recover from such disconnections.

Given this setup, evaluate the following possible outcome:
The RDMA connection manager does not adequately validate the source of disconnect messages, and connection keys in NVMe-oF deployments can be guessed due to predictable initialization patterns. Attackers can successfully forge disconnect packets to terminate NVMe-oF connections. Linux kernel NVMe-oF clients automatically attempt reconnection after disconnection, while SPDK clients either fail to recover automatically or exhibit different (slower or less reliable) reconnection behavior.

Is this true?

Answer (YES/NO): NO